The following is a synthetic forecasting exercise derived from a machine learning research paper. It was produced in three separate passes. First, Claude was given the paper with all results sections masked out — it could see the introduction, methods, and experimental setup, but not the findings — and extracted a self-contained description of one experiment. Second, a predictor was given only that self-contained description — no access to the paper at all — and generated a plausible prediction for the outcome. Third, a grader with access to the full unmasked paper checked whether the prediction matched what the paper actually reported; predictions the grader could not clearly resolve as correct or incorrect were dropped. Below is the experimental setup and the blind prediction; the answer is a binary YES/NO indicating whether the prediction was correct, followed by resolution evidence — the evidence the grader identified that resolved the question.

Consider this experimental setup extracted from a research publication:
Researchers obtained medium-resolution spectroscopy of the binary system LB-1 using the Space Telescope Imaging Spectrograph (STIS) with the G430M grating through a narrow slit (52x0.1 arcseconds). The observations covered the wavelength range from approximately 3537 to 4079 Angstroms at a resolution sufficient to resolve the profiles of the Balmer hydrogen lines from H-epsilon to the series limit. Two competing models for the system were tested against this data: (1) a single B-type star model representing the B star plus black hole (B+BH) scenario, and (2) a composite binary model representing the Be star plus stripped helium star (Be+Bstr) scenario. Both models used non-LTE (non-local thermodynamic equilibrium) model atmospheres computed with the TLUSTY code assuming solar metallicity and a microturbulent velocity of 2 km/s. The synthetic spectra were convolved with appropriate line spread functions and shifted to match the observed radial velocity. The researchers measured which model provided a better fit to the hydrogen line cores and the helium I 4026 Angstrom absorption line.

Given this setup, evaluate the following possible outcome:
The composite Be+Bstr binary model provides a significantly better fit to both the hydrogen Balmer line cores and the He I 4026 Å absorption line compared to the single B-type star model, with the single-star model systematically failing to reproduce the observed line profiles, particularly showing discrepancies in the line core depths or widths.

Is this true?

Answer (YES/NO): NO